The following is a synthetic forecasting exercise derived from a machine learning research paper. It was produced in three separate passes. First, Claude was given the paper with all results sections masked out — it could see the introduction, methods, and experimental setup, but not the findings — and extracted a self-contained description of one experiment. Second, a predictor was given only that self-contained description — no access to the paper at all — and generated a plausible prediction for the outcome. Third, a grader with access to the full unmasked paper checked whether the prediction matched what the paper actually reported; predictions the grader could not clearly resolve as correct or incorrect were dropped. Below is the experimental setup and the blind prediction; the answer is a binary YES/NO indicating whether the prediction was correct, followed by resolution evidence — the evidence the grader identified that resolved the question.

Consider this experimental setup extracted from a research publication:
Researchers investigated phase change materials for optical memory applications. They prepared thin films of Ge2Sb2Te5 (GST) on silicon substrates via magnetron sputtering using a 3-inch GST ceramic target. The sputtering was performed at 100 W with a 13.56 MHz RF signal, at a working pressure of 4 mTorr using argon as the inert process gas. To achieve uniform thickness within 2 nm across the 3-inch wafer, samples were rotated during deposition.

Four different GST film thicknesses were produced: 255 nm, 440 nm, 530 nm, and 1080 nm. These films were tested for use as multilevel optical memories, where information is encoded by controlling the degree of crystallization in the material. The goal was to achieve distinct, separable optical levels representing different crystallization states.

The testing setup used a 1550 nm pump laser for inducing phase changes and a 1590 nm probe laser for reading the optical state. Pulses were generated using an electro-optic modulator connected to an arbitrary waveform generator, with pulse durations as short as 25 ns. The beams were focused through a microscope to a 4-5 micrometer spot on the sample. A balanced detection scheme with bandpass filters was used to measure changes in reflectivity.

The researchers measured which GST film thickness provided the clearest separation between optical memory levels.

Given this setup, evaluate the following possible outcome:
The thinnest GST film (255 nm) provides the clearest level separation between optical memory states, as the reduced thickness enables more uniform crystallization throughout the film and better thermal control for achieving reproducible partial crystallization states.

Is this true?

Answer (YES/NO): YES